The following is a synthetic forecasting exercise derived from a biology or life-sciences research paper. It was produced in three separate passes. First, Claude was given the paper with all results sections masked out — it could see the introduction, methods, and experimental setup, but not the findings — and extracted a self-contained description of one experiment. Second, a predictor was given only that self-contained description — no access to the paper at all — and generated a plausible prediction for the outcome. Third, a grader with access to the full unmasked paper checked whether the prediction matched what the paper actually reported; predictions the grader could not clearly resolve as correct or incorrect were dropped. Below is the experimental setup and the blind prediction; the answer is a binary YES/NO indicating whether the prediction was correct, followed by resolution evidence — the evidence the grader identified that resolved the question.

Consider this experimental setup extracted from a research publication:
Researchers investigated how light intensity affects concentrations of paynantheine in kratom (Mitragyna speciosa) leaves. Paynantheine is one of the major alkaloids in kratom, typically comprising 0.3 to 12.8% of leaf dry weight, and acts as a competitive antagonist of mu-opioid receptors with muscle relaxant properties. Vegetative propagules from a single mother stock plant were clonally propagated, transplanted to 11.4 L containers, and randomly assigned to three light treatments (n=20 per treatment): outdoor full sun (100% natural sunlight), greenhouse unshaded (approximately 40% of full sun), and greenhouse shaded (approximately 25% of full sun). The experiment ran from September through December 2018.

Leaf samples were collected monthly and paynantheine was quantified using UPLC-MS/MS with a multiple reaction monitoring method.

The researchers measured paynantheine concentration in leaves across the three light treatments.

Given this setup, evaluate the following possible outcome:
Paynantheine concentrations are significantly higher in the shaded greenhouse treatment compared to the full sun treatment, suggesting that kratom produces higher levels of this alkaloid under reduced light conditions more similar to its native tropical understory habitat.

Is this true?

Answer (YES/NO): YES